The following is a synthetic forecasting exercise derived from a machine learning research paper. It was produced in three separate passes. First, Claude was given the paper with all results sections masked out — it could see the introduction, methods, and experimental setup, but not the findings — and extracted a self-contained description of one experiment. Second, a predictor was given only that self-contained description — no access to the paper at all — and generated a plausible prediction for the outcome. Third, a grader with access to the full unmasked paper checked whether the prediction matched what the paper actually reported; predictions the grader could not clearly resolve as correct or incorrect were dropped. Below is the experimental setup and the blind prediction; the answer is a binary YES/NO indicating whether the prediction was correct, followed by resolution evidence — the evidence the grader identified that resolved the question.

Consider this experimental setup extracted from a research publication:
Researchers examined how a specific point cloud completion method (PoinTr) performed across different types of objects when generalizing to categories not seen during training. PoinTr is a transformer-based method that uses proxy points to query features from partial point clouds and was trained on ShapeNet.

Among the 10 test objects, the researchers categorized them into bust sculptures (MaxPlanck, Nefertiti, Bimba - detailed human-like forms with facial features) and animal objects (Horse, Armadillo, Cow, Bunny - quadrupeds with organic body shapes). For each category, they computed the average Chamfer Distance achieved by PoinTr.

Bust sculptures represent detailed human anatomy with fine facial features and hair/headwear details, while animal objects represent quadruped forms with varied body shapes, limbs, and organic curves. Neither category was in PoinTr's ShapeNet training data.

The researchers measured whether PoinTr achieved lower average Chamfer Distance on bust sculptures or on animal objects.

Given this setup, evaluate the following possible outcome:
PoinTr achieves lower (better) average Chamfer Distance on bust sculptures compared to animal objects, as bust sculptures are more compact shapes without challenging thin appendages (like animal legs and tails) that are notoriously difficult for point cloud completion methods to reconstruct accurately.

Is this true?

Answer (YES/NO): NO